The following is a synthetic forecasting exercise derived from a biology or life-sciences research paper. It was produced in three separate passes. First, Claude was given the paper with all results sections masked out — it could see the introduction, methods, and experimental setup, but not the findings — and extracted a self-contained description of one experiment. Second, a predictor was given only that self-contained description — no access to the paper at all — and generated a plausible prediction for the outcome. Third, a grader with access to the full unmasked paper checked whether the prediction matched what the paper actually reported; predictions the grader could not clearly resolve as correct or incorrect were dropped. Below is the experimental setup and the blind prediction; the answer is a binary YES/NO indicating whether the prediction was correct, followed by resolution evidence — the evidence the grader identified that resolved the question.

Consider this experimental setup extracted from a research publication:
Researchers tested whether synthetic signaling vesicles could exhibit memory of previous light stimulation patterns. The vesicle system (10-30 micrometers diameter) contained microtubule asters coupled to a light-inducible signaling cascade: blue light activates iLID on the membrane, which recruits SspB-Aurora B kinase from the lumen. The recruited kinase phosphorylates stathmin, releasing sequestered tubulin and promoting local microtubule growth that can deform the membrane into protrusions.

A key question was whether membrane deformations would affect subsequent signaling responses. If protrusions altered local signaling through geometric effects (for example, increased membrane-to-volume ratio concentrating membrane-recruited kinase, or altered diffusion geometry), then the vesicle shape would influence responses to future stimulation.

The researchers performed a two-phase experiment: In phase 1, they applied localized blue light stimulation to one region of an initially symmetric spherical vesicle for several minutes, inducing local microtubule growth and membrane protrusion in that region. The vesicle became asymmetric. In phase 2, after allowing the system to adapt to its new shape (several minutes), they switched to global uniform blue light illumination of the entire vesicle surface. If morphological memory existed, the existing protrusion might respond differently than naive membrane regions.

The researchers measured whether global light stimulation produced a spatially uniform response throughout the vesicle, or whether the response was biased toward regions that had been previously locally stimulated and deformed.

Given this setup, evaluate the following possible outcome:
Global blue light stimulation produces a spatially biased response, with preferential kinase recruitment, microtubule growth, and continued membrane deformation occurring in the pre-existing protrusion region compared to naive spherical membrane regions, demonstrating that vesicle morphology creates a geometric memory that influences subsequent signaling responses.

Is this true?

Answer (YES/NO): YES